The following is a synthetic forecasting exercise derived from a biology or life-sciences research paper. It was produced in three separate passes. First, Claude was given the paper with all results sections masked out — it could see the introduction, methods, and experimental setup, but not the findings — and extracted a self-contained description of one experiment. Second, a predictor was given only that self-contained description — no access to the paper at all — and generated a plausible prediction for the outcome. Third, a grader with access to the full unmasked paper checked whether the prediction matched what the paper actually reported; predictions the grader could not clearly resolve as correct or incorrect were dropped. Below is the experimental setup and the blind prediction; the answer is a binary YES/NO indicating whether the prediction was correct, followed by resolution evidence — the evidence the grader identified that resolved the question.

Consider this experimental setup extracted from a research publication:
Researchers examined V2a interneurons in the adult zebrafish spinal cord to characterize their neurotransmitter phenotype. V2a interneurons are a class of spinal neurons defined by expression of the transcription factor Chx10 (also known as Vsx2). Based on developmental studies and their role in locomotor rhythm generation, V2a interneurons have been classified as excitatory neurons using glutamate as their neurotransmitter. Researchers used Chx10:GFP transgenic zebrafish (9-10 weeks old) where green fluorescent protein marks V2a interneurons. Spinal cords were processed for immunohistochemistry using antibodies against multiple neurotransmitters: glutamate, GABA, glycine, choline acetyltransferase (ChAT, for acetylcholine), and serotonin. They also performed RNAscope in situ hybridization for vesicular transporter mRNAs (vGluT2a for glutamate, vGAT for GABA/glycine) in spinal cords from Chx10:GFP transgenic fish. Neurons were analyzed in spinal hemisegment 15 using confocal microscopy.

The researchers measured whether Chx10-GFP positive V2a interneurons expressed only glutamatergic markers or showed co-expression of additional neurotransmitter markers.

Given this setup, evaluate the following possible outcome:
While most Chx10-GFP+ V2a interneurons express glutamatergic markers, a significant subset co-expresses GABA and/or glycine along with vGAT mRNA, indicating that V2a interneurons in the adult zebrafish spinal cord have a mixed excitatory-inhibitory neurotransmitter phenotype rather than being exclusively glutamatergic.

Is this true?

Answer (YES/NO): YES